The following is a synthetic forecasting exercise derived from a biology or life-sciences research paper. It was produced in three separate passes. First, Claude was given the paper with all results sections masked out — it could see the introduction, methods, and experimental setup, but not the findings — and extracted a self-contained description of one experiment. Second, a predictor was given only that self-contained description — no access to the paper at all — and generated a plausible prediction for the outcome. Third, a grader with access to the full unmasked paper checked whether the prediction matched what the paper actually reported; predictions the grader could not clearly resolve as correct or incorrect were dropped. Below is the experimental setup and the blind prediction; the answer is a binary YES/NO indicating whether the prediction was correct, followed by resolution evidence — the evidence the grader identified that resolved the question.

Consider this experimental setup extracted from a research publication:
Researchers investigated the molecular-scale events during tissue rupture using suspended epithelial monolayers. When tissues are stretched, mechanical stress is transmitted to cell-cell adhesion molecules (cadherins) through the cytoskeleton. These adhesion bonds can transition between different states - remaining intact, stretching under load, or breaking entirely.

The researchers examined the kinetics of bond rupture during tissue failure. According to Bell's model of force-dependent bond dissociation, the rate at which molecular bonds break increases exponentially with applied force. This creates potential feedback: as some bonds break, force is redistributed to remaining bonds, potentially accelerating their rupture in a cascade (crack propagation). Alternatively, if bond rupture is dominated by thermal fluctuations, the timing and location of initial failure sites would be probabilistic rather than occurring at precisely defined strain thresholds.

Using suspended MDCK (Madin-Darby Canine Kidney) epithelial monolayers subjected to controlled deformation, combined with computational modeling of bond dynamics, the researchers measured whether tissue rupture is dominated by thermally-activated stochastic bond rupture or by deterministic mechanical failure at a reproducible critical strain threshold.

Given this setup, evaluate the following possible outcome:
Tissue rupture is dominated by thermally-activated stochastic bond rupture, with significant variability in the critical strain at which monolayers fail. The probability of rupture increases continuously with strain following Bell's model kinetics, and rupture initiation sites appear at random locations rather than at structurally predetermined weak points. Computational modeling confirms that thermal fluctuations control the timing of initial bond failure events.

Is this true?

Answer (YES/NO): NO